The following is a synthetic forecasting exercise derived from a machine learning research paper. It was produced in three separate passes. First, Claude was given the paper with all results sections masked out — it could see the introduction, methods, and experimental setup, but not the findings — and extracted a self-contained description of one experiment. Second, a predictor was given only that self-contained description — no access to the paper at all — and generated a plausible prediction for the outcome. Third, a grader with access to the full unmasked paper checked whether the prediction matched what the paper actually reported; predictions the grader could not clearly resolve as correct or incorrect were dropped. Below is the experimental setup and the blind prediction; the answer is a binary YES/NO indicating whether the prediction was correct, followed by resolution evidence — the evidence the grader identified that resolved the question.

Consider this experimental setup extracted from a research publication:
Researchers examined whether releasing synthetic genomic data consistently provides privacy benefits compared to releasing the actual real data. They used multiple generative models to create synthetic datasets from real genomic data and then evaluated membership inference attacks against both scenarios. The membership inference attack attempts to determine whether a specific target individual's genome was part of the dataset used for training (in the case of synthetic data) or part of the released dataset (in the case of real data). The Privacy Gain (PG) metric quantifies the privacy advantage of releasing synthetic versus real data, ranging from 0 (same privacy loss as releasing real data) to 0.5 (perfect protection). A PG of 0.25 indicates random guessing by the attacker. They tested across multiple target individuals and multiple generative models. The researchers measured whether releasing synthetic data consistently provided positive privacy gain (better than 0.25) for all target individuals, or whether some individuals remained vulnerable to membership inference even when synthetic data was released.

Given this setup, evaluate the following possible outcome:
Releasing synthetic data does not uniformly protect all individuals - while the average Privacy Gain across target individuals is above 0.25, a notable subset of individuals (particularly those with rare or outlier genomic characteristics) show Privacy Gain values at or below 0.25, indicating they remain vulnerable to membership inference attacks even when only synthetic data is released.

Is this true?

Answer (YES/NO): NO